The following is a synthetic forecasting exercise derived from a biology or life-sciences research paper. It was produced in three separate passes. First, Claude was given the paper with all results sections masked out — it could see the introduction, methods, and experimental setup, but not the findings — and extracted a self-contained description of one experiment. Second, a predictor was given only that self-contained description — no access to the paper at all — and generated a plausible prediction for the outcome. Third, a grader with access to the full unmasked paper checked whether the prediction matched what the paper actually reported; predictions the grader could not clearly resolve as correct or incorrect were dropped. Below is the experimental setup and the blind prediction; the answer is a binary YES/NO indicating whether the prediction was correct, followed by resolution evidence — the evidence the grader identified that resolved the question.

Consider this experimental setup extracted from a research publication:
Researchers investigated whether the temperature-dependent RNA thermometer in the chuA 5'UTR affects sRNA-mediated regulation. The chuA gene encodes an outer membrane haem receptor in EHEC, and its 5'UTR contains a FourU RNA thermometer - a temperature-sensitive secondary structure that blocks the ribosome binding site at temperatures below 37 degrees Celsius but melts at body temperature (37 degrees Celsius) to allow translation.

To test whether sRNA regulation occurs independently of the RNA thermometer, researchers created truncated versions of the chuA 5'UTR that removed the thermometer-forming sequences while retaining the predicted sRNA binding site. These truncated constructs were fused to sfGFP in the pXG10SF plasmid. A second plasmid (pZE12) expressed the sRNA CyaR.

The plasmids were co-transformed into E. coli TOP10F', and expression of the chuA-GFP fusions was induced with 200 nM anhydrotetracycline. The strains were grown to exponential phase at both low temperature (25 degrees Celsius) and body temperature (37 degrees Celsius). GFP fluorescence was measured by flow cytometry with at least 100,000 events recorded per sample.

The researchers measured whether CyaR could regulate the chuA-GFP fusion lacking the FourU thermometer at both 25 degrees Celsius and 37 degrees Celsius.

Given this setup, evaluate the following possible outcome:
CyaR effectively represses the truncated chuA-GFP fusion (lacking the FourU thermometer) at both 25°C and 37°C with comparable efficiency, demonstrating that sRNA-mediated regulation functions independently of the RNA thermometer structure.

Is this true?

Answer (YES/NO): NO